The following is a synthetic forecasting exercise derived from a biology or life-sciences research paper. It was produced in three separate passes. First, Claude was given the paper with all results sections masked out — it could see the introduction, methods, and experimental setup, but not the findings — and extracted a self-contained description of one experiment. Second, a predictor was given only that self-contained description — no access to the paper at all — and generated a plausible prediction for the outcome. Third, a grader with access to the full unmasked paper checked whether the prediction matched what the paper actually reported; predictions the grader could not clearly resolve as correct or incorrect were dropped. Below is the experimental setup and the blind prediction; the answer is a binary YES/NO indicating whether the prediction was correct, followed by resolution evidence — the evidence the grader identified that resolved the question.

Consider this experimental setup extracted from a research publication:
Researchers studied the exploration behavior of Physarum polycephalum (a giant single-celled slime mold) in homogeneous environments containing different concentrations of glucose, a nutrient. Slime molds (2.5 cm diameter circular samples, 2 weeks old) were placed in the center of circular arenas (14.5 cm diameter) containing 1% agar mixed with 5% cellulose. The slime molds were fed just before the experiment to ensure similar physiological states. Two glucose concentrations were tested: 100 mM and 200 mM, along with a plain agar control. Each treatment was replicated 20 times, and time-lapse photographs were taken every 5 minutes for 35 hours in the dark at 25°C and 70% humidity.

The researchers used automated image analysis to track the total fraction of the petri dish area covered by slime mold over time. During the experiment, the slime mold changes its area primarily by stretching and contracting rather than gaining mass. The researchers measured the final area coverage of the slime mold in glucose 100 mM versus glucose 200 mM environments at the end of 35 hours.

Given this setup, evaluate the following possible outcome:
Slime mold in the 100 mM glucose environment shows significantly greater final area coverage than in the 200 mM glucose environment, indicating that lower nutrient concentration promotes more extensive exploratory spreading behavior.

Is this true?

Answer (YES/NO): NO